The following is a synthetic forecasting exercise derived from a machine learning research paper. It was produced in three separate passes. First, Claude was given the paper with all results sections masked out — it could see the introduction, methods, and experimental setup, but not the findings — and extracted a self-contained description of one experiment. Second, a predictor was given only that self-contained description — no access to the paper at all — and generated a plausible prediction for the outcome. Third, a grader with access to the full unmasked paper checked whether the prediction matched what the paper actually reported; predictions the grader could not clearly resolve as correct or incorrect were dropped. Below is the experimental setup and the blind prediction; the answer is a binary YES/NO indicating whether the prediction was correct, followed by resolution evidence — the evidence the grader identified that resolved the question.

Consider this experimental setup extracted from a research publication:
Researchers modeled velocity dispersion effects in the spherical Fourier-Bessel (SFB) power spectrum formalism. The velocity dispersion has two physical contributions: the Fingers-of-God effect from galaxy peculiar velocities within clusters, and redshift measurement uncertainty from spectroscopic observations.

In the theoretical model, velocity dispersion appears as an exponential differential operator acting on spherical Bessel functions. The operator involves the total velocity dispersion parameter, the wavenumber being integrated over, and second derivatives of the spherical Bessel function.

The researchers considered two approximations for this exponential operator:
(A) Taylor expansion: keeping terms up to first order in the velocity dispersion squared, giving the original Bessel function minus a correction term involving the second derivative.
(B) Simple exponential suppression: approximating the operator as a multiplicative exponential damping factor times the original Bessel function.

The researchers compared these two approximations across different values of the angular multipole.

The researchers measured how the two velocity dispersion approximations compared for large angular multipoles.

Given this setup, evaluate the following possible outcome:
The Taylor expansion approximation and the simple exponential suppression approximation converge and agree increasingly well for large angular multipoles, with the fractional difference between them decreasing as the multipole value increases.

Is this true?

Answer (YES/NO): NO